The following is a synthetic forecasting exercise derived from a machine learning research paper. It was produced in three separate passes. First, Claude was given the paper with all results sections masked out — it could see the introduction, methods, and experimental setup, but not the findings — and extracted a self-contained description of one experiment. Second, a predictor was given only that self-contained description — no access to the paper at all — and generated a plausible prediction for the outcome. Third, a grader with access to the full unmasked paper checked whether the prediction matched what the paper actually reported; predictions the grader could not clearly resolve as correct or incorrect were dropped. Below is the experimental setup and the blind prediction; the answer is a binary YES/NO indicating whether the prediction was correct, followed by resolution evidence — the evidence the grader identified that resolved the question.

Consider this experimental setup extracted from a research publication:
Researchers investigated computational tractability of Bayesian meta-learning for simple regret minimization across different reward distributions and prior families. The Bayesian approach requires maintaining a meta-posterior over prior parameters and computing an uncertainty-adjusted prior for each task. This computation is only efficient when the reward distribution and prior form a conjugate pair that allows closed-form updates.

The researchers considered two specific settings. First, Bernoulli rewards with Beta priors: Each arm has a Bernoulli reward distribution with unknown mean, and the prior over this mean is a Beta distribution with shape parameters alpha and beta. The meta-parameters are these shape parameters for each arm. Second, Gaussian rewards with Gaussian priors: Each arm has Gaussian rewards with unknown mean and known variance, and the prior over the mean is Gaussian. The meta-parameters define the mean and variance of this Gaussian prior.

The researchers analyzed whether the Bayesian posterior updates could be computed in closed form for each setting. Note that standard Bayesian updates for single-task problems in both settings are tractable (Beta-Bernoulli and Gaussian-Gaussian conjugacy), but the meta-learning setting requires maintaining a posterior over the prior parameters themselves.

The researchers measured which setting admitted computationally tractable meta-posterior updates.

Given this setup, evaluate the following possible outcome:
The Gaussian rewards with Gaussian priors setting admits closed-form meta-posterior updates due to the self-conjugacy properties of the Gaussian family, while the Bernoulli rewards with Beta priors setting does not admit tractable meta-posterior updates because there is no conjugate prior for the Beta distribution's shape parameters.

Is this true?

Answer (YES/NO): YES